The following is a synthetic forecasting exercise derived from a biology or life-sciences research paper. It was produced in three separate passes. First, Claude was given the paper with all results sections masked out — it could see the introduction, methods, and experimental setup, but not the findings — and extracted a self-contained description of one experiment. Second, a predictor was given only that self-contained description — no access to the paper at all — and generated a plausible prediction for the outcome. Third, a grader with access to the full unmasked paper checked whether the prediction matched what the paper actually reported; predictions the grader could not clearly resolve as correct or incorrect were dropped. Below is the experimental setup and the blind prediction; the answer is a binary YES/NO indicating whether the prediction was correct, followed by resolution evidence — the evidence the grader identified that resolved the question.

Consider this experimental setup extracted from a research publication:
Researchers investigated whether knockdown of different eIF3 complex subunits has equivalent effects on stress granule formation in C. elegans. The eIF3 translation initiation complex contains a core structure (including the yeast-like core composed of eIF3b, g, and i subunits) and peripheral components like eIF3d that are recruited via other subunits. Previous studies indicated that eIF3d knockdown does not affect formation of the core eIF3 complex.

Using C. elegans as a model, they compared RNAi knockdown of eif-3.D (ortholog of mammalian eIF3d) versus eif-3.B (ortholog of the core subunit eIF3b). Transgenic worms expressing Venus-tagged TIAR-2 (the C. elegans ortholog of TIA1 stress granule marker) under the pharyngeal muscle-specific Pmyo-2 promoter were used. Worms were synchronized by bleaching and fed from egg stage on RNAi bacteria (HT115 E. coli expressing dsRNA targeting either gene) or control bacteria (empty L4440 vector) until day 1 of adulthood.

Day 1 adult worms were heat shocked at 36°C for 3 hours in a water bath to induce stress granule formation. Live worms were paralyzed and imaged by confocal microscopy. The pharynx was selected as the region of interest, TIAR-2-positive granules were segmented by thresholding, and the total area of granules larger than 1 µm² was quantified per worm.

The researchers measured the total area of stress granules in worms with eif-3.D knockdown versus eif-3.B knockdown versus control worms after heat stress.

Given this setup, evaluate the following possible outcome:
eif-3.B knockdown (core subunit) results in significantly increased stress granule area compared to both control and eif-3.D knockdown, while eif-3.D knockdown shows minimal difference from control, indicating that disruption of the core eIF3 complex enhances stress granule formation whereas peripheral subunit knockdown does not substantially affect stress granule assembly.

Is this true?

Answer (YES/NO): NO